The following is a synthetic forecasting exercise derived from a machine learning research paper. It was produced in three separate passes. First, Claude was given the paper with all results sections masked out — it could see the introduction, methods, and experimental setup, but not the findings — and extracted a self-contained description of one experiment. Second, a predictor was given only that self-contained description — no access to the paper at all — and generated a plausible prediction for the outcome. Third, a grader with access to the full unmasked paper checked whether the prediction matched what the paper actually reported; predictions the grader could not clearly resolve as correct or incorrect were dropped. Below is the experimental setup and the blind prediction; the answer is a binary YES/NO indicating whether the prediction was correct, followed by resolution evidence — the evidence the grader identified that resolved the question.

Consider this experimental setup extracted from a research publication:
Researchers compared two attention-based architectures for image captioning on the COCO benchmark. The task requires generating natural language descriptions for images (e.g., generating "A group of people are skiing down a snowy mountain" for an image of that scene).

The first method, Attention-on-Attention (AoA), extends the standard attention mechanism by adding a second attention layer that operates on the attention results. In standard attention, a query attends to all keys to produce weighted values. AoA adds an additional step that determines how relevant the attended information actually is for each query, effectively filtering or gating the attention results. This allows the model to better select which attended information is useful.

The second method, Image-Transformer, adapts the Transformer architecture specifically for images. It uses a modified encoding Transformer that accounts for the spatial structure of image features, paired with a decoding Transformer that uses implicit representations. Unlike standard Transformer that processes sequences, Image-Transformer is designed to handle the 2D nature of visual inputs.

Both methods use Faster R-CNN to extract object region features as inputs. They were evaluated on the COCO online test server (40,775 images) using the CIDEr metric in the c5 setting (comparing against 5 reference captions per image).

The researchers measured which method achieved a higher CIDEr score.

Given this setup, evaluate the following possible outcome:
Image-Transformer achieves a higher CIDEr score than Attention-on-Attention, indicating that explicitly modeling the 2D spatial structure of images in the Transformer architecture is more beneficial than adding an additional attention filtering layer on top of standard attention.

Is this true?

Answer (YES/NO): YES